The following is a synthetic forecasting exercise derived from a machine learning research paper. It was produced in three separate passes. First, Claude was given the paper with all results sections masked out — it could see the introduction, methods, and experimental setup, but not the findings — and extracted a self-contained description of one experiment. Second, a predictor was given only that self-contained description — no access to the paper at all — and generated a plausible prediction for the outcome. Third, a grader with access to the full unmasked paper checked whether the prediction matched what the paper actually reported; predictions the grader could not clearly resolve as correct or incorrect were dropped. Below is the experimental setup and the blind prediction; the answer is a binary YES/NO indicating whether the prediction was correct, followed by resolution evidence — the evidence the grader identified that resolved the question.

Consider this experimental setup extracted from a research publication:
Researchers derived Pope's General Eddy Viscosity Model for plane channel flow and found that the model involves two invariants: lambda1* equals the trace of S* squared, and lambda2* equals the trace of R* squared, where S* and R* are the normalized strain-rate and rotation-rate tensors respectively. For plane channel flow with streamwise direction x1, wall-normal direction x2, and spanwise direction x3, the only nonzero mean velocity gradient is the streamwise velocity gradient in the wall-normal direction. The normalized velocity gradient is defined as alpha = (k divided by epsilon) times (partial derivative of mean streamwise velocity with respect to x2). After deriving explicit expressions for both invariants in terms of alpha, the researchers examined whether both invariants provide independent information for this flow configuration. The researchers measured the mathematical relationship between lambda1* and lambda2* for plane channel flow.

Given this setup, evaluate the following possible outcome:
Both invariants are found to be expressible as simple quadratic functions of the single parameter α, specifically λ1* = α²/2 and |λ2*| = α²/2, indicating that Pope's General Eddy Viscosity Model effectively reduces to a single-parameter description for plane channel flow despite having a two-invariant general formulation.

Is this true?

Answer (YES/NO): YES